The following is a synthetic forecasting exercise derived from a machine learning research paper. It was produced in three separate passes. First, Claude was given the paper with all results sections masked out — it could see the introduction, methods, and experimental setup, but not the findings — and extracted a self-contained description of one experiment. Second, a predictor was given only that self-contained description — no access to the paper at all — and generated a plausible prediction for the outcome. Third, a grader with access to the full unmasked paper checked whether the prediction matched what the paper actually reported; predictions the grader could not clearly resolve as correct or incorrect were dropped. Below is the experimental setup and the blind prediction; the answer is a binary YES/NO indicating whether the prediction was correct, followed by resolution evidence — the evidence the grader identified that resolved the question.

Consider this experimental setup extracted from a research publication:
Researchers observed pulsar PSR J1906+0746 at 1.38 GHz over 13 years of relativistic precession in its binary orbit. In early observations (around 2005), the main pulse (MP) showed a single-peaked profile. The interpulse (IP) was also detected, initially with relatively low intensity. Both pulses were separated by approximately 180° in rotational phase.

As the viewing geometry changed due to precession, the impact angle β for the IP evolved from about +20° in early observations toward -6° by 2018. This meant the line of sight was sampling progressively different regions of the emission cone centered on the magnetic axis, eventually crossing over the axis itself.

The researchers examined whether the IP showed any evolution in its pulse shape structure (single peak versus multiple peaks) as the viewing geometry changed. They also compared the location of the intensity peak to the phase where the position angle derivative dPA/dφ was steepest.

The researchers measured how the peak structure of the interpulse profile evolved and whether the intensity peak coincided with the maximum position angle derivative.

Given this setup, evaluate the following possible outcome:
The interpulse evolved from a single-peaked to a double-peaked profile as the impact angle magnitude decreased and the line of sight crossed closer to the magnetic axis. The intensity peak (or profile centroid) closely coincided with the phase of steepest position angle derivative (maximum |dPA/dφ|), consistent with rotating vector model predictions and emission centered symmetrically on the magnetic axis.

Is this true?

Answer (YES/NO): NO